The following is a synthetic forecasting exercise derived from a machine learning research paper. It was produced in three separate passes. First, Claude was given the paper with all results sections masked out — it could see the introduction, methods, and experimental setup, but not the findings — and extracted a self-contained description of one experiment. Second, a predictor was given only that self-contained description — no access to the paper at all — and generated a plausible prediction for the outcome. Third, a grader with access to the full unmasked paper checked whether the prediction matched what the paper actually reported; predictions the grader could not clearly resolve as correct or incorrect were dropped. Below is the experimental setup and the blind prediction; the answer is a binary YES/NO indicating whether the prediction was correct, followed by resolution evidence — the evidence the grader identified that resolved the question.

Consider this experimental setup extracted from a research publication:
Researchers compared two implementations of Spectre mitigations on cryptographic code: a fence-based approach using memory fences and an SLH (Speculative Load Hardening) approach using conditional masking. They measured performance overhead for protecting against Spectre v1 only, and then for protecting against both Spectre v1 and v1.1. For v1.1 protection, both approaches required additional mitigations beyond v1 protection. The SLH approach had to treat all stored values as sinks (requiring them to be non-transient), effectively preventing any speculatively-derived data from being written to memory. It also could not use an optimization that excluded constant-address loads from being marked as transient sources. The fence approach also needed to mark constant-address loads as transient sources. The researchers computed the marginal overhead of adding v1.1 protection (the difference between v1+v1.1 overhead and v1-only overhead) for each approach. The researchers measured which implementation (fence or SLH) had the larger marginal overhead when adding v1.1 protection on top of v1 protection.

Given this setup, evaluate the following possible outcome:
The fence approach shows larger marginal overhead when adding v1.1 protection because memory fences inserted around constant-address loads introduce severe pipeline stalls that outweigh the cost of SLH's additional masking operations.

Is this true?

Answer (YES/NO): NO